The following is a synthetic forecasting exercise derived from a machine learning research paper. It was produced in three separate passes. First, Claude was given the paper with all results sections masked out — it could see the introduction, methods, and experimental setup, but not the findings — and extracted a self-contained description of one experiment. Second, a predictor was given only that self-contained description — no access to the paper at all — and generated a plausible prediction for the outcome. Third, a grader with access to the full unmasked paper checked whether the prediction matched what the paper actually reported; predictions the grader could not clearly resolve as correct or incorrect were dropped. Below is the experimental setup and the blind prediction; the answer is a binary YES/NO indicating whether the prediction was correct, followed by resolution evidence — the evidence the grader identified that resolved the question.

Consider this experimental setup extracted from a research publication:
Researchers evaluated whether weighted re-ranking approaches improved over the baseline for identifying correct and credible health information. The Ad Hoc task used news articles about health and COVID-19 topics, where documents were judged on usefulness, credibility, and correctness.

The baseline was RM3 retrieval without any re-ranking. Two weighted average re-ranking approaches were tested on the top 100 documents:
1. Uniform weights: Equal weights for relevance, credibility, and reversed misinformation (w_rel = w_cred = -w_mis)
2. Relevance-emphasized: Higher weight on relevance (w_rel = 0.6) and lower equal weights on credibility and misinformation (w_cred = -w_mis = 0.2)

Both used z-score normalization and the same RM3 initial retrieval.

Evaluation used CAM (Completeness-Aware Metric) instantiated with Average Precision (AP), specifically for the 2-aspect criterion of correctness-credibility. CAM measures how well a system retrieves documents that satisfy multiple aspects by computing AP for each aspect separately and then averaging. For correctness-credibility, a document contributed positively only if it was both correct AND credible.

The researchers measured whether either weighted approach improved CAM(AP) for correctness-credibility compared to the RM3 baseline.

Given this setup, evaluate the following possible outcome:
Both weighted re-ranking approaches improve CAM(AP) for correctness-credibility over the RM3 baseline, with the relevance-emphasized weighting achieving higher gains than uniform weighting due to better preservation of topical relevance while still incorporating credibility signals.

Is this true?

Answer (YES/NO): NO